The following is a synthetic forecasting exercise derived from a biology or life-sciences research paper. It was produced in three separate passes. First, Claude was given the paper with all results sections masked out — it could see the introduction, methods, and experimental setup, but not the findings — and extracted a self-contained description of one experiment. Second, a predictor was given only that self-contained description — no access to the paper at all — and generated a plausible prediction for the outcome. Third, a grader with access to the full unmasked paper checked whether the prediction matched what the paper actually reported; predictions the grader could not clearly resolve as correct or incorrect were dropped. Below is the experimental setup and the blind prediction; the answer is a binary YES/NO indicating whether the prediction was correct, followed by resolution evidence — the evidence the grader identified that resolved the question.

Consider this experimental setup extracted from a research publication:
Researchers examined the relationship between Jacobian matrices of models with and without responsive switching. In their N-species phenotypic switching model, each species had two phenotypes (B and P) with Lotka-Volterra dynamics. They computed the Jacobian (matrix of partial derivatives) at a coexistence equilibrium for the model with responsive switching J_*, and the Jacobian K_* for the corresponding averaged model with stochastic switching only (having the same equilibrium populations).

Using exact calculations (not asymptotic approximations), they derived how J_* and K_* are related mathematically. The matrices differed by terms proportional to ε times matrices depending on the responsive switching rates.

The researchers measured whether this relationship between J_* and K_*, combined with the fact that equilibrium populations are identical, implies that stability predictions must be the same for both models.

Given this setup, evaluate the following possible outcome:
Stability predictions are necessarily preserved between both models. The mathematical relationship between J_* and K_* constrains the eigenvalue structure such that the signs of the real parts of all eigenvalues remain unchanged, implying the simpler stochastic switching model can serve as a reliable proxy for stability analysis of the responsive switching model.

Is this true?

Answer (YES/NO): NO